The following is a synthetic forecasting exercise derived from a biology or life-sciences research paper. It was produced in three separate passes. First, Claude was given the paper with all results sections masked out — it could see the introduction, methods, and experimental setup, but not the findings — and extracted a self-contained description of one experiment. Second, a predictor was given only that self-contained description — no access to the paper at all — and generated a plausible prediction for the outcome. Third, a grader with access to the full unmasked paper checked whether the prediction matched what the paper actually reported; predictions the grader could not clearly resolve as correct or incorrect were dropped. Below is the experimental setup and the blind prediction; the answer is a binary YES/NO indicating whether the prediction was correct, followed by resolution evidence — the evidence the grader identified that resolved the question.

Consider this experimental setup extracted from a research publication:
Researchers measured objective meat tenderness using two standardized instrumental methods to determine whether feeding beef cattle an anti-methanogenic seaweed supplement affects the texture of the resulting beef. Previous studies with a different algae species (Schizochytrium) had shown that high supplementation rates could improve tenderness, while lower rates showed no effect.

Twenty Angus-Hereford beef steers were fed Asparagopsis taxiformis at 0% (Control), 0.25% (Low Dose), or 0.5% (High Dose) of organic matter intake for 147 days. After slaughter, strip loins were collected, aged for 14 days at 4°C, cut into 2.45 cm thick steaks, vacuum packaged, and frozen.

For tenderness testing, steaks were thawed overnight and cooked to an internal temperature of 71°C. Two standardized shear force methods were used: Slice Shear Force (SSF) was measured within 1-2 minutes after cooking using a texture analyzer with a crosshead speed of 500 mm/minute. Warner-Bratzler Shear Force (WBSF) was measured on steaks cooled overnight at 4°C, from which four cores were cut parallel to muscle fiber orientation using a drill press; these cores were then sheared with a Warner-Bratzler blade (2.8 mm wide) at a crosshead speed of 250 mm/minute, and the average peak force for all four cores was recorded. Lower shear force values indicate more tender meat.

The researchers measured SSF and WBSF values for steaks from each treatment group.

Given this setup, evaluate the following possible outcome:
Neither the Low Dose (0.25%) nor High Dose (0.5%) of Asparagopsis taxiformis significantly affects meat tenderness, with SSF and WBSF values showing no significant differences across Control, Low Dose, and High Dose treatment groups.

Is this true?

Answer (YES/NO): YES